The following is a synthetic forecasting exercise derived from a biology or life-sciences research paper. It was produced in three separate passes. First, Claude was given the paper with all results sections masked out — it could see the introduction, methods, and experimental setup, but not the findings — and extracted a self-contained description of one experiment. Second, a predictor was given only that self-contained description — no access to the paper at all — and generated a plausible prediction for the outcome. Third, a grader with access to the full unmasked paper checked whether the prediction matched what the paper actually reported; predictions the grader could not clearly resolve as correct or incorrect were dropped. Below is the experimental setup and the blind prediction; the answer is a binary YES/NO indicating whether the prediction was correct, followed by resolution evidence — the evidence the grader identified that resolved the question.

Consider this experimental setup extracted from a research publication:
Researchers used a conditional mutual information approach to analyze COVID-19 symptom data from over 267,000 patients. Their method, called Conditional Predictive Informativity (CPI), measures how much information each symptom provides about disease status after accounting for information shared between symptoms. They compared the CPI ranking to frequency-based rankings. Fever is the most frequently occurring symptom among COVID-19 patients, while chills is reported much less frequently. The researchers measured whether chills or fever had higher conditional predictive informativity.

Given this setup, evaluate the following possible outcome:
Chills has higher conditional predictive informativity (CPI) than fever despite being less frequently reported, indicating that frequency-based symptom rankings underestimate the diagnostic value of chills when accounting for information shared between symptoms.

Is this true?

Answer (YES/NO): YES